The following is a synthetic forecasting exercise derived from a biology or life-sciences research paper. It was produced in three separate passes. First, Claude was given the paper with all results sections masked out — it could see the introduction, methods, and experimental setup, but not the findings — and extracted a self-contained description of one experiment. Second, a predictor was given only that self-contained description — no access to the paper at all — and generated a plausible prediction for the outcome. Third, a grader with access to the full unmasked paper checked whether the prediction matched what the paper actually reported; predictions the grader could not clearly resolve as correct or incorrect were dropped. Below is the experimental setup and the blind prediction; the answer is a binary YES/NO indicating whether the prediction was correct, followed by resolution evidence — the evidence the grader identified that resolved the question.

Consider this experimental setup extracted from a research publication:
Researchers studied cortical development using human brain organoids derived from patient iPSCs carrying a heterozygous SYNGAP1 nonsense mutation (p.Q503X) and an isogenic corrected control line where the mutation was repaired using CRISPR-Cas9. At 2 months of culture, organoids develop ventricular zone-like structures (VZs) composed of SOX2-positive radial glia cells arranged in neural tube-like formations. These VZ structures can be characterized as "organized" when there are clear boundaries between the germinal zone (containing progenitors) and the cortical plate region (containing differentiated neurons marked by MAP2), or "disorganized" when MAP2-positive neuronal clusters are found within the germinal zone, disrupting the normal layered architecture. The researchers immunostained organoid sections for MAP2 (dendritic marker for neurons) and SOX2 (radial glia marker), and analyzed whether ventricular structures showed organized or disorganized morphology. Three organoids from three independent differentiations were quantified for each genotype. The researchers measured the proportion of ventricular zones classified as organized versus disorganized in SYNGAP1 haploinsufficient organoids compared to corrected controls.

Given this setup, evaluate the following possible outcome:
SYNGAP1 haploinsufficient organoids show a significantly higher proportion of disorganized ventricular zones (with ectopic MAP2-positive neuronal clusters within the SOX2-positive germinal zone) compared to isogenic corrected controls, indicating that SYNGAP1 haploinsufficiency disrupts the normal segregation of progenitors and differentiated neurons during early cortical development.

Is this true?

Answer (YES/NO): YES